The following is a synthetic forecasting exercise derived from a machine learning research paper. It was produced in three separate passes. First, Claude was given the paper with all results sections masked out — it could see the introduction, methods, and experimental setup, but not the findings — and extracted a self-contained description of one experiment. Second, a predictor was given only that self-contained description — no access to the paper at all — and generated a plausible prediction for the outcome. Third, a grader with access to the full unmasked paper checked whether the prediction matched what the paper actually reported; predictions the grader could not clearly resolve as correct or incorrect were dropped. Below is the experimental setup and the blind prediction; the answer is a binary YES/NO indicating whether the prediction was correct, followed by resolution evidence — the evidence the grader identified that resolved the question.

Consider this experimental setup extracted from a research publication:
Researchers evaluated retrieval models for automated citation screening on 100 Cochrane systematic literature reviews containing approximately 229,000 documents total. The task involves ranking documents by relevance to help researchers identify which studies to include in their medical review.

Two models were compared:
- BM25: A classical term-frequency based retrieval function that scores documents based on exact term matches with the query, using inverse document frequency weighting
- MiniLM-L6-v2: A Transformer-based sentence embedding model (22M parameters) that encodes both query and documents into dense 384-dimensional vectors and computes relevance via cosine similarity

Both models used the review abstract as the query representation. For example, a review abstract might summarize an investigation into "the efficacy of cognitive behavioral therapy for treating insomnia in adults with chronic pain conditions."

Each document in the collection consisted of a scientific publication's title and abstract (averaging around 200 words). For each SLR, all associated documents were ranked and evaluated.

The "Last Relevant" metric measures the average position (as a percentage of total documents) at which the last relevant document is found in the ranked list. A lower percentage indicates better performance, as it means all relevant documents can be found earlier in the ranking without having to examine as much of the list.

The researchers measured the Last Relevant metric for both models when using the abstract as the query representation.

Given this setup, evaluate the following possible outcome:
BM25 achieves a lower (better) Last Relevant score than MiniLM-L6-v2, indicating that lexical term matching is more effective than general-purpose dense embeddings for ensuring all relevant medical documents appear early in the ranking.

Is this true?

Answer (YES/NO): YES